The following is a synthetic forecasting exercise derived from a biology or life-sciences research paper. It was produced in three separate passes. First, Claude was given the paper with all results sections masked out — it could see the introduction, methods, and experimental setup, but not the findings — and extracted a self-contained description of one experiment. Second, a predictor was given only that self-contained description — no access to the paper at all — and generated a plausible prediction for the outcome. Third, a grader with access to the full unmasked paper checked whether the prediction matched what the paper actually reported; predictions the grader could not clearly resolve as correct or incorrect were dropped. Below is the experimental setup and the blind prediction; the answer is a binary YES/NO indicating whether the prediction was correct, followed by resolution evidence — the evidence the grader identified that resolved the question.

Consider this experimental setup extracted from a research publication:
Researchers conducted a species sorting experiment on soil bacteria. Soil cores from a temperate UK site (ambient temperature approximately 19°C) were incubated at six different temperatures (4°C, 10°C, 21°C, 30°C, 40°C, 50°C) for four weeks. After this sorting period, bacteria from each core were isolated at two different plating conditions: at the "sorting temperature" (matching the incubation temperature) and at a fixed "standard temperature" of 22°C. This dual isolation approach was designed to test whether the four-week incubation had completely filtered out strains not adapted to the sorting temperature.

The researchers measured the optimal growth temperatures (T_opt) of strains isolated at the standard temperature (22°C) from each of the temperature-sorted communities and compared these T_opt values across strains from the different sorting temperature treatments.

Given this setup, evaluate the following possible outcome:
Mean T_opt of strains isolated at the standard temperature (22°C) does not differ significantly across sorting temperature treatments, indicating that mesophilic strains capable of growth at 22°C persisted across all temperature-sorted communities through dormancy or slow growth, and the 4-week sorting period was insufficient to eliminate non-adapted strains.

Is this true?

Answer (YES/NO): YES